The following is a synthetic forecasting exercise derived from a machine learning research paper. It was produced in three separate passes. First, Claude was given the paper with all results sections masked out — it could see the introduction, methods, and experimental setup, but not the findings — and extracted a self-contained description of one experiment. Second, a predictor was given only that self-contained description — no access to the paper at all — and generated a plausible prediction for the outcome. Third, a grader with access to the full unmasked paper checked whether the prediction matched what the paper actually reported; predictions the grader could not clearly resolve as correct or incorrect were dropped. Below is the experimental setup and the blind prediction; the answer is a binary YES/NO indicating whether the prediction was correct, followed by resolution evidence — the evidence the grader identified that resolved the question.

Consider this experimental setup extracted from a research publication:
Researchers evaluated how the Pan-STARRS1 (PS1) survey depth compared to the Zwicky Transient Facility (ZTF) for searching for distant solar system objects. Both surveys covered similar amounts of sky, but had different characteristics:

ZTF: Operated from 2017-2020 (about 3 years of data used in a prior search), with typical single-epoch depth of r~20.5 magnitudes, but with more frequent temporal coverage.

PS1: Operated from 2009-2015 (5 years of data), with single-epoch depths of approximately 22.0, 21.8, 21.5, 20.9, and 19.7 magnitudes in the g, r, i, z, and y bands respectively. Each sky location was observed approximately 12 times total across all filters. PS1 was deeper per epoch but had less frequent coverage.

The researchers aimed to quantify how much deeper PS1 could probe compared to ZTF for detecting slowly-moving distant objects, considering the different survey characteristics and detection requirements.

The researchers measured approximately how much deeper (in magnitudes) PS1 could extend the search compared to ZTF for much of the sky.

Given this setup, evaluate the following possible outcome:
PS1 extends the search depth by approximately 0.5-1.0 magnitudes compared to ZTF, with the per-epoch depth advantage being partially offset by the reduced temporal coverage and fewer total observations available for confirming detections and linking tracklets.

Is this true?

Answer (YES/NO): NO